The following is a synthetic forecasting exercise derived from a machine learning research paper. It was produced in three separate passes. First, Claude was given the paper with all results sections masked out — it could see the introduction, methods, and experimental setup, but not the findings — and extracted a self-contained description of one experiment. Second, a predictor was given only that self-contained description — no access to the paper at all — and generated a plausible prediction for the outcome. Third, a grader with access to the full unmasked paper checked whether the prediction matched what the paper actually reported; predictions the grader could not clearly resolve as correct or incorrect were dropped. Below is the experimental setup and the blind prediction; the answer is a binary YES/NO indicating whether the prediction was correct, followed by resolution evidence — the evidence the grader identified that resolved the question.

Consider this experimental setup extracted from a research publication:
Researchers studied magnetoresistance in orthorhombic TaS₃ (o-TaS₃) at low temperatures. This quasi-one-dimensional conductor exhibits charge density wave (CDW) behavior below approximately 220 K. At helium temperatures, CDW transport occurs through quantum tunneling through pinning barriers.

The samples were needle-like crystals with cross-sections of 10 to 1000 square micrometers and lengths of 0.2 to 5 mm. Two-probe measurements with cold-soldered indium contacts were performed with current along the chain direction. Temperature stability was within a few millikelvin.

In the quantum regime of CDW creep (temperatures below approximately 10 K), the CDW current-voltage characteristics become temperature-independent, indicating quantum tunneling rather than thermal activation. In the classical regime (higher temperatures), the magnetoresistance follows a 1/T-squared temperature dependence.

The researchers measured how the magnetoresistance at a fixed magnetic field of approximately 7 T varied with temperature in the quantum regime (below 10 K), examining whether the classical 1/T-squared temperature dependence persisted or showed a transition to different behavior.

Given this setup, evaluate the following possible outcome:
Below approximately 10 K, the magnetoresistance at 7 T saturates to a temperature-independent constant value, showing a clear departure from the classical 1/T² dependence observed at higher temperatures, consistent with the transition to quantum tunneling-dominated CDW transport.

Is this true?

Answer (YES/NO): NO